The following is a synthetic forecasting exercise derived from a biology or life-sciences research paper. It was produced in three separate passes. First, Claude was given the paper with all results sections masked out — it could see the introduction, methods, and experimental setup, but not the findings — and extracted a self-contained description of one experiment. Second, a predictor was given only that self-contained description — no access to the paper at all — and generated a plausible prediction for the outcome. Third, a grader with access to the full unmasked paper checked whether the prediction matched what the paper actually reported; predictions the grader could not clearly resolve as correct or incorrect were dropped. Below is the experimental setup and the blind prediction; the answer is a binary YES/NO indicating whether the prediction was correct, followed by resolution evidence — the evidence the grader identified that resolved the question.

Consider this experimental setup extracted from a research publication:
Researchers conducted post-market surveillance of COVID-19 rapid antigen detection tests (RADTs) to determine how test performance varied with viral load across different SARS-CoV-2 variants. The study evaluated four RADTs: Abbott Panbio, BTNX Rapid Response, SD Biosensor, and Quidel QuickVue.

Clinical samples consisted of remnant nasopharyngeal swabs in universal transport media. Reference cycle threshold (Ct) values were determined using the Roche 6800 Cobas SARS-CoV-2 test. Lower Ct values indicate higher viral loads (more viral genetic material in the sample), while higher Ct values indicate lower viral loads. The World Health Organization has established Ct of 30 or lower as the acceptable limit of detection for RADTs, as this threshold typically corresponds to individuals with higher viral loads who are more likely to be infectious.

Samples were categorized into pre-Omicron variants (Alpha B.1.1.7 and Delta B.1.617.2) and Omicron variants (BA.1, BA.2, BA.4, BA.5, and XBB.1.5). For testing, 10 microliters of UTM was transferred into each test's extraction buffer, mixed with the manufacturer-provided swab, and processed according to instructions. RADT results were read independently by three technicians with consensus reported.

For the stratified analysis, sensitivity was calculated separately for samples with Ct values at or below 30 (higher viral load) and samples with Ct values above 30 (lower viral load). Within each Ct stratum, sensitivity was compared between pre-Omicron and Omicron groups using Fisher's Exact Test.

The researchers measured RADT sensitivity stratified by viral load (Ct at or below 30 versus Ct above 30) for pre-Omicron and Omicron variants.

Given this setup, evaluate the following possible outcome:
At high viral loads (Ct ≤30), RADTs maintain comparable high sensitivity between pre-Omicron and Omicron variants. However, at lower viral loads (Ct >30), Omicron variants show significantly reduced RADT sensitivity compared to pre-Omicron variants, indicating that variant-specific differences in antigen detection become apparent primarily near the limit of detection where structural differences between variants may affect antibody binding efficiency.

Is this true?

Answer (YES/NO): NO